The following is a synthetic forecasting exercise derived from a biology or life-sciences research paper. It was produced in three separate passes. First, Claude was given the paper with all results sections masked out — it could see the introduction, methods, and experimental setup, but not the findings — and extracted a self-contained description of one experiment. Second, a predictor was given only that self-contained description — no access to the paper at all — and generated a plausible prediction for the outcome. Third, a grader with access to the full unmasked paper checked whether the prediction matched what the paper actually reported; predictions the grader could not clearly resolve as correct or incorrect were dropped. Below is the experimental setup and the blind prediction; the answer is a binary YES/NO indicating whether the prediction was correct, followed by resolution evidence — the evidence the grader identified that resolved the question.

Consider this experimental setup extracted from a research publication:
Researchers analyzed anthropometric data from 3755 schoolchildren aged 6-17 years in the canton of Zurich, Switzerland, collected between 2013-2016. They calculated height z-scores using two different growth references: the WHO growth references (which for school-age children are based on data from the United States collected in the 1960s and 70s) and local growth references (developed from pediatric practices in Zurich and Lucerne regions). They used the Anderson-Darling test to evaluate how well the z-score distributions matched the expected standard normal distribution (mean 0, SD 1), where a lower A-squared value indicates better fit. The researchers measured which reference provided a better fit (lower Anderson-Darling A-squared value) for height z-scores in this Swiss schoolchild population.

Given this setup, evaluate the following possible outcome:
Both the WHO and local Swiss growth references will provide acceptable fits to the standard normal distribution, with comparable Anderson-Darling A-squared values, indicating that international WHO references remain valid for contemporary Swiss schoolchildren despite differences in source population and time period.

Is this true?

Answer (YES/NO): NO